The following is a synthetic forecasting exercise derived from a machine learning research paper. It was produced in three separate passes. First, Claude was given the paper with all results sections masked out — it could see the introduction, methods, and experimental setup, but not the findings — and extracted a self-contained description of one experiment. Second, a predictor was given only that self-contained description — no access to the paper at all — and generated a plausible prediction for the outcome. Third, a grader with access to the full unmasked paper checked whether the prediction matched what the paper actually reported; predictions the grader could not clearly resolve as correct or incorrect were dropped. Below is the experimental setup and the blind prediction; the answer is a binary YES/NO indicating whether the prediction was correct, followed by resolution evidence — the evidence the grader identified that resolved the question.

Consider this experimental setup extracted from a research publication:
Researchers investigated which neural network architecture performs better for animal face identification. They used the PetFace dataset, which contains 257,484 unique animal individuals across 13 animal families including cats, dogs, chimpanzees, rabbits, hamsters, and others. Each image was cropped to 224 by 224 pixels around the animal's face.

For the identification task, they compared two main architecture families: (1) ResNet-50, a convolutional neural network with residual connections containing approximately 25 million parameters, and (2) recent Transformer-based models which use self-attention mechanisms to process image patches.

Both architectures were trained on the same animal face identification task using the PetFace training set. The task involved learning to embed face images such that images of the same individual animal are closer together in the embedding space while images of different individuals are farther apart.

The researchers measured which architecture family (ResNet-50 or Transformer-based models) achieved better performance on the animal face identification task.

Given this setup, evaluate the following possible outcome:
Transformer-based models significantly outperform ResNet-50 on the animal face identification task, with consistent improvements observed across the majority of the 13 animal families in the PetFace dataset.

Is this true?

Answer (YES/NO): NO